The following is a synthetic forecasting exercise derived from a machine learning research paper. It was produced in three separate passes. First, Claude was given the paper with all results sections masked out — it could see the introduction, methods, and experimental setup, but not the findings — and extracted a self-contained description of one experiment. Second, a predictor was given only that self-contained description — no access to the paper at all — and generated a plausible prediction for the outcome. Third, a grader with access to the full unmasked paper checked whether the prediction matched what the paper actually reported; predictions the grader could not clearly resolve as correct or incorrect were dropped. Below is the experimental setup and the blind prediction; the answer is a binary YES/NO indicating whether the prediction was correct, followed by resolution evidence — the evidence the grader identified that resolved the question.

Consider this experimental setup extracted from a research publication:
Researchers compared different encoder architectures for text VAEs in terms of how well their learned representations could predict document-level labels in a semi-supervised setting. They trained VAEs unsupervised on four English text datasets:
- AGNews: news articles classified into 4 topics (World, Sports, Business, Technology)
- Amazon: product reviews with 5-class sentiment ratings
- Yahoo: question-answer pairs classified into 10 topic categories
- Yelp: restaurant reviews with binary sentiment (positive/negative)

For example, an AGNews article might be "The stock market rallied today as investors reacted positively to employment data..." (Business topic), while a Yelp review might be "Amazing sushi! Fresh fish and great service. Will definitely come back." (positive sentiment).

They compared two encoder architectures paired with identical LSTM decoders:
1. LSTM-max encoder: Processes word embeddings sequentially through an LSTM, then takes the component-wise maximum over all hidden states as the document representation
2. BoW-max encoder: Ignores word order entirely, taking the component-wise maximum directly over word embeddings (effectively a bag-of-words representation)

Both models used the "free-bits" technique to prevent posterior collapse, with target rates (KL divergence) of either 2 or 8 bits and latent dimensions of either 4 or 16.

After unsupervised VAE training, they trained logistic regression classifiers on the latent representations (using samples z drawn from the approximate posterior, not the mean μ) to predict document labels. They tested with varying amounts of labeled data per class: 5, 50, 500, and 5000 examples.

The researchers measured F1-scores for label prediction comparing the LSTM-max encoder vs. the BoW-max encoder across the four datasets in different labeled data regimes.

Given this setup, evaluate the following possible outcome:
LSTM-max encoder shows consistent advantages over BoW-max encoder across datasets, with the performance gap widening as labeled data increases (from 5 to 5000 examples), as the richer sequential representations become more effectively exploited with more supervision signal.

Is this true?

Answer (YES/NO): NO